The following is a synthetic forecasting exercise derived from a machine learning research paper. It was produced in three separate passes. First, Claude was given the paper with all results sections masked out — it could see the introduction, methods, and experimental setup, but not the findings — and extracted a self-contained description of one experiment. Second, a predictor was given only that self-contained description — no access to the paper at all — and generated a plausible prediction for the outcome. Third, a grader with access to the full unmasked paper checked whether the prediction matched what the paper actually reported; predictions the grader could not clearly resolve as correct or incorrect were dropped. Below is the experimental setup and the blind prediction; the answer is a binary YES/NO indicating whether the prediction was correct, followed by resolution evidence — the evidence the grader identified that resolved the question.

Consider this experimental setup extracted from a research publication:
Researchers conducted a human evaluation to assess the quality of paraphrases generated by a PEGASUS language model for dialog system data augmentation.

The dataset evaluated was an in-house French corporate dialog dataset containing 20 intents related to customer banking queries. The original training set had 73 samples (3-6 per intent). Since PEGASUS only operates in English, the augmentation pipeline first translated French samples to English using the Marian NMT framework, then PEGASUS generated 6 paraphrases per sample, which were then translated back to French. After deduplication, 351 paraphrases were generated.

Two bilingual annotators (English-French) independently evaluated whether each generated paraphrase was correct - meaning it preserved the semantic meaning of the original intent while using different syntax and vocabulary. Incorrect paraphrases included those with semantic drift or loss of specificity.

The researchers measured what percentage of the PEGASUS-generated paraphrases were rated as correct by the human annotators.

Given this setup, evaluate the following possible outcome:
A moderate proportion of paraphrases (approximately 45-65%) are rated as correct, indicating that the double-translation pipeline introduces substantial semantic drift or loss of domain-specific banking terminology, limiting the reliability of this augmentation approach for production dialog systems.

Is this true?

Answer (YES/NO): NO